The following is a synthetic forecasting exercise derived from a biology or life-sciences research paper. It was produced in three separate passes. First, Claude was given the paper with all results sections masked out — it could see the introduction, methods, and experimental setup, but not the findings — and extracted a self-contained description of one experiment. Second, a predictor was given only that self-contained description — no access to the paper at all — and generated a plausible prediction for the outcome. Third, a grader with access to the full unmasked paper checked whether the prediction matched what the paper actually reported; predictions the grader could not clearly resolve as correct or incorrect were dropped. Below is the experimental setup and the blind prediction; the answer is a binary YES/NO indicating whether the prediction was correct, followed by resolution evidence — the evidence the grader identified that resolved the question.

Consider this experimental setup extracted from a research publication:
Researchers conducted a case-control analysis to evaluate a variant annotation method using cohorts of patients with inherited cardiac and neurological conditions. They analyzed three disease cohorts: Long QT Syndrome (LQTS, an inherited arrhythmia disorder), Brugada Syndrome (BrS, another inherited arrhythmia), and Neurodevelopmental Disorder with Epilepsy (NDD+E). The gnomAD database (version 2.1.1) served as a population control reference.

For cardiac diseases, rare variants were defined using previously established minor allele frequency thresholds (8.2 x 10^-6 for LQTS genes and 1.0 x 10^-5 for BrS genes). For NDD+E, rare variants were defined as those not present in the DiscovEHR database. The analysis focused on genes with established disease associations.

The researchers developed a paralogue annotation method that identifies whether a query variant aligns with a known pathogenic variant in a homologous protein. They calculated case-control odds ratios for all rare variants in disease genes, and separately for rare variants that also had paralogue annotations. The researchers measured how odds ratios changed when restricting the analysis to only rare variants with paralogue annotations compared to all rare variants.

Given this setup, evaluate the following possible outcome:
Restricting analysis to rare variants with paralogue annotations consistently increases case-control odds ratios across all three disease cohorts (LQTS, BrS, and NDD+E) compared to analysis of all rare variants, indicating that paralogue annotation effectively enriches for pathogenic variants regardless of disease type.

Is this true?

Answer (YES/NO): NO